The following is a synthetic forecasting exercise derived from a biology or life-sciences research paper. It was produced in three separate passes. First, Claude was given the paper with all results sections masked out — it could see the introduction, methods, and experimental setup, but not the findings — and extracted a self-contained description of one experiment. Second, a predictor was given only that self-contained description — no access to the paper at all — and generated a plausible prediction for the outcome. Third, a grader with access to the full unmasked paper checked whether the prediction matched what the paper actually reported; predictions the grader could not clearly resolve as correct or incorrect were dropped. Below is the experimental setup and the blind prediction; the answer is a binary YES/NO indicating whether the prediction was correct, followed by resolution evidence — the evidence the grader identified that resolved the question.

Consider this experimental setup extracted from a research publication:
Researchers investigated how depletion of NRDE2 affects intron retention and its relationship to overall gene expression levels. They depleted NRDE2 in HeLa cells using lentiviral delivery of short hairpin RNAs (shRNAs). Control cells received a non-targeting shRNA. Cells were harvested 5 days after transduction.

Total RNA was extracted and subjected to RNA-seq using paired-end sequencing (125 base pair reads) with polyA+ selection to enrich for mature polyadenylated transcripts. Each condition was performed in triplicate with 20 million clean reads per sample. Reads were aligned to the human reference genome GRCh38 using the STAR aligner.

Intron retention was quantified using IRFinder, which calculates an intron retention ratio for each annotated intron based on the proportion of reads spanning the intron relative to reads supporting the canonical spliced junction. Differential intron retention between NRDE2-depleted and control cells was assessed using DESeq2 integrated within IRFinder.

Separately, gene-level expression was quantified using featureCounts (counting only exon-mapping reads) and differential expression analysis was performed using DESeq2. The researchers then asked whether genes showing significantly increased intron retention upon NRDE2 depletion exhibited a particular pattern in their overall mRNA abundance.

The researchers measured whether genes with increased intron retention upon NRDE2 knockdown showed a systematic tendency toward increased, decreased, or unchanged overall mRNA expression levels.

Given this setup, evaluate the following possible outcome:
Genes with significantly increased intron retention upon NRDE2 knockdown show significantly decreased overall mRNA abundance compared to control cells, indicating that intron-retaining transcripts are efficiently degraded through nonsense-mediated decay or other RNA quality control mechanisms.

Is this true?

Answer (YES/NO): YES